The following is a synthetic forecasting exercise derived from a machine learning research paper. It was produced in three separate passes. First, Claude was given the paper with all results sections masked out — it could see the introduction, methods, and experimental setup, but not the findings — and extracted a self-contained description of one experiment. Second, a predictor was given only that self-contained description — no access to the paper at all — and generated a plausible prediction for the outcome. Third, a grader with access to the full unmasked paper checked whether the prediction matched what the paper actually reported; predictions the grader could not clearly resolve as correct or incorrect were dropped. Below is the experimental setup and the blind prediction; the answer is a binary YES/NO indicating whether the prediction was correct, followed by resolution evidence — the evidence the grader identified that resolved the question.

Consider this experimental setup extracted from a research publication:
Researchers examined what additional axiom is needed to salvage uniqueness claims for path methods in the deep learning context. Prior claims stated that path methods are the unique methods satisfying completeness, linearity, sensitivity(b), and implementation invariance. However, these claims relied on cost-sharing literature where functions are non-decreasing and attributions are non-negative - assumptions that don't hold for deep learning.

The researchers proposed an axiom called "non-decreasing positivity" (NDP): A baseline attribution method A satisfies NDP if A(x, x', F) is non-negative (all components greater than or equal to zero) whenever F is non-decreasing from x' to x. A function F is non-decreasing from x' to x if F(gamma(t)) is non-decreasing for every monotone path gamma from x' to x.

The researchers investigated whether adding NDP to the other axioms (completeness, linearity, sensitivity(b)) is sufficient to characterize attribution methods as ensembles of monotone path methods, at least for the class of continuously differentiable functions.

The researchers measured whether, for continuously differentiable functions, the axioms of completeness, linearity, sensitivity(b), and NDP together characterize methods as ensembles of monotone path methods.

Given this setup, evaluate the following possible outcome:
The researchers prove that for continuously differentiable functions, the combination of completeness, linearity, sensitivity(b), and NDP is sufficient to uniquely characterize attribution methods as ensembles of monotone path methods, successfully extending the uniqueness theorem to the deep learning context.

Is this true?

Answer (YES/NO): YES